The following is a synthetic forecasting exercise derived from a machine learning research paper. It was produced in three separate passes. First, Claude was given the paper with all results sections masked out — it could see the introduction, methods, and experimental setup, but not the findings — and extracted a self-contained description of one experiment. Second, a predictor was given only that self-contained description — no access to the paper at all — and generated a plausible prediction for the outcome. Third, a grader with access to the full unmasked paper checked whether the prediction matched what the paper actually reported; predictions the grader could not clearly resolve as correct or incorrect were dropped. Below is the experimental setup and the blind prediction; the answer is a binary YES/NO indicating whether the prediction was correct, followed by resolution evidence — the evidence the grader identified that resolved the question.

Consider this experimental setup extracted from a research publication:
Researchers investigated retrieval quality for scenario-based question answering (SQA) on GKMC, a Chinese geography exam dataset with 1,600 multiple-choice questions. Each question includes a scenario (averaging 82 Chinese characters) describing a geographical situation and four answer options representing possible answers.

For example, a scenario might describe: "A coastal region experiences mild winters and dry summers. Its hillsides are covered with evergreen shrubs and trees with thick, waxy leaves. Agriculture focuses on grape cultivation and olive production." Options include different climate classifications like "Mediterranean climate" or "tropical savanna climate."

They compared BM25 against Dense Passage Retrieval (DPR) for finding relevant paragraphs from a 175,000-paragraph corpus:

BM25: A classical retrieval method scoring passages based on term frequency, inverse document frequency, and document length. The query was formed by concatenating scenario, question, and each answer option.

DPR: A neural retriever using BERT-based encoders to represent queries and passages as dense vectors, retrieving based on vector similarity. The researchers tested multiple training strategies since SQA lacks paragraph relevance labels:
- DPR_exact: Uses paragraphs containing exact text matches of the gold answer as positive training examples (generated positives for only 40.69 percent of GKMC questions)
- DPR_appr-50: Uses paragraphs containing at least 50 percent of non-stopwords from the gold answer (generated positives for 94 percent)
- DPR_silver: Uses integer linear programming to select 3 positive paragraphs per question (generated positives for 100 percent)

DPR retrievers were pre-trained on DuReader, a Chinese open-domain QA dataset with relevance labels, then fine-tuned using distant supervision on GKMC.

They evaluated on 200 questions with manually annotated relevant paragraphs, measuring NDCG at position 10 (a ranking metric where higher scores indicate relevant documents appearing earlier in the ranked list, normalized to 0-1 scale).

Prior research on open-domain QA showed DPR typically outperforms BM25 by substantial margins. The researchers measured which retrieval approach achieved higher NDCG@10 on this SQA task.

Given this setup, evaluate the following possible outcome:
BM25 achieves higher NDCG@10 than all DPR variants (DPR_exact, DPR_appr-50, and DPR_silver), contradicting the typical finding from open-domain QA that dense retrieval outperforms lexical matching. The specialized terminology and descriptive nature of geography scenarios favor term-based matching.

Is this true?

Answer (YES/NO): YES